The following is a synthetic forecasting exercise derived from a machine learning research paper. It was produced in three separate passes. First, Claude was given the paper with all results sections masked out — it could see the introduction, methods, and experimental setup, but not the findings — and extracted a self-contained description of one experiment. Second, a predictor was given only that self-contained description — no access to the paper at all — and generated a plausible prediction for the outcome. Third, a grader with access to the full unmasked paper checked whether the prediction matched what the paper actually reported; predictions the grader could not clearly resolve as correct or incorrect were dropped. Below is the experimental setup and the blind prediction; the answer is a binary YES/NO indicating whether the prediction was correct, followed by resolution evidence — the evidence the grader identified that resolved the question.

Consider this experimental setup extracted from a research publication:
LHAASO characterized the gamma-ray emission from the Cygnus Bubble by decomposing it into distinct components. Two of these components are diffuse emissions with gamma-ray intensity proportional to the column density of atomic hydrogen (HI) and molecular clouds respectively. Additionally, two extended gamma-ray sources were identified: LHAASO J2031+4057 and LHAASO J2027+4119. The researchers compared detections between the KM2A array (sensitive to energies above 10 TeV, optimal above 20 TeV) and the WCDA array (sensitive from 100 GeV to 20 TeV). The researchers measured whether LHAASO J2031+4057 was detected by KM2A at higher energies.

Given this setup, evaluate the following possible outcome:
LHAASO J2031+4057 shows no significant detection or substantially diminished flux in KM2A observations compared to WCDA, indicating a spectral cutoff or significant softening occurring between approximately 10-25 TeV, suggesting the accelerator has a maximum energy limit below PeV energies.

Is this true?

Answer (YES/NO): YES